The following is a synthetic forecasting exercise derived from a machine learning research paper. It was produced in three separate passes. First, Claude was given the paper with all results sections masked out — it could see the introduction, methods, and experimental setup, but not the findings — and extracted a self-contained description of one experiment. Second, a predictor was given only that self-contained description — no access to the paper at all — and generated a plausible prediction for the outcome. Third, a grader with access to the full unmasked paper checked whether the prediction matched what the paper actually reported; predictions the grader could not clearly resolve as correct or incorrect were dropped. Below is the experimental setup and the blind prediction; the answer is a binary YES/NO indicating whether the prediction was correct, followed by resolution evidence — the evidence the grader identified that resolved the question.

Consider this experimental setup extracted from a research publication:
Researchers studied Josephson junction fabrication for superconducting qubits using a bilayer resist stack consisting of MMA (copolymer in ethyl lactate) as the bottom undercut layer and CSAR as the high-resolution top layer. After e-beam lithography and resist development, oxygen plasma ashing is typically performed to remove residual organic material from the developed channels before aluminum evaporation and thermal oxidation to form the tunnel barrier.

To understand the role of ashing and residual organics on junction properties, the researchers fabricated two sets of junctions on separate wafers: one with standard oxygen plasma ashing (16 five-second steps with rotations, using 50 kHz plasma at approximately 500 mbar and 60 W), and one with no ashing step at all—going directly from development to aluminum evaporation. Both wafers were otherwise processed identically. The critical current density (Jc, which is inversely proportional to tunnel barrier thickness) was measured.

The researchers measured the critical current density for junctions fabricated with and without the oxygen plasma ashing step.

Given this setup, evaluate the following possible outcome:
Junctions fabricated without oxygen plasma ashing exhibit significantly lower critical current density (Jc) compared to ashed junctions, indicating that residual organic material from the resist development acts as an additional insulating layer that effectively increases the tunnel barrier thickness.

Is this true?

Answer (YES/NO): YES